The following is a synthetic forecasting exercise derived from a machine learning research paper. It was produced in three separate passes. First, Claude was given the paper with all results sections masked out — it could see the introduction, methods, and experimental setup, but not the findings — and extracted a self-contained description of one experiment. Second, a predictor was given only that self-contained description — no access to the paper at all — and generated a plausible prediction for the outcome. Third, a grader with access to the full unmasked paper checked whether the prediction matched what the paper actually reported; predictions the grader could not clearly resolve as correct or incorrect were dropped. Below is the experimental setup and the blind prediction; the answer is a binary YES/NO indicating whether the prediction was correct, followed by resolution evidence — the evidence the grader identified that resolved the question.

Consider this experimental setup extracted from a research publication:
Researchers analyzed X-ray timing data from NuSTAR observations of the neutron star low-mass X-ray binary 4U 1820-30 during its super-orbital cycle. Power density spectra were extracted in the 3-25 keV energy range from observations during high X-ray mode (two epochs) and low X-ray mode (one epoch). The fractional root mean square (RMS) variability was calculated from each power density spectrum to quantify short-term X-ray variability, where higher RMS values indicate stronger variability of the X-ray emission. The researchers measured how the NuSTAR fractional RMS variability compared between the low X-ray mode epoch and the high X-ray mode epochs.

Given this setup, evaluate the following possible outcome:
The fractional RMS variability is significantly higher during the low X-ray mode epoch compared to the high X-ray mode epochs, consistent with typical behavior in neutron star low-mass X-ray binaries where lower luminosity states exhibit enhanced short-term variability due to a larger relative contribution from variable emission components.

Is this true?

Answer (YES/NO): NO